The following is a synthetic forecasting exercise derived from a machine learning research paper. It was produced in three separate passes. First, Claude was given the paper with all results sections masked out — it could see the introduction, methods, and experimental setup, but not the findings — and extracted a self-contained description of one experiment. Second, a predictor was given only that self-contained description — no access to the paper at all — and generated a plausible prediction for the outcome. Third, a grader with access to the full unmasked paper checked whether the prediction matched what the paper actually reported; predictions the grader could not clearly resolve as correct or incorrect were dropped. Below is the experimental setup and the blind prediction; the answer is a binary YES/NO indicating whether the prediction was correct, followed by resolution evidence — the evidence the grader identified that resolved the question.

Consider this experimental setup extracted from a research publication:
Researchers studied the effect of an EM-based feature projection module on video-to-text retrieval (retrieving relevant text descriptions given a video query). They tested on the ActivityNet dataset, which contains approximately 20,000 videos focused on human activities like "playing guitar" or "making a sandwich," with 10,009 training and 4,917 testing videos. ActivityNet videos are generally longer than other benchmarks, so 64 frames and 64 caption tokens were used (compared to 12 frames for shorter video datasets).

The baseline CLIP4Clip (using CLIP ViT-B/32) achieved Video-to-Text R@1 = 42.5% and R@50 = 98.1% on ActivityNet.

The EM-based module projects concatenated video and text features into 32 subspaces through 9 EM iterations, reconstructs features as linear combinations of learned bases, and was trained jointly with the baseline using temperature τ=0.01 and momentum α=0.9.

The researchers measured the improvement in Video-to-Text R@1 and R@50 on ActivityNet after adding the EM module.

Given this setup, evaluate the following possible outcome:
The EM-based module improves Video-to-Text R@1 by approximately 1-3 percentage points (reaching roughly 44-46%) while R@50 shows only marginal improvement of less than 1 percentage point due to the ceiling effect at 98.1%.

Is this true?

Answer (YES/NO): NO